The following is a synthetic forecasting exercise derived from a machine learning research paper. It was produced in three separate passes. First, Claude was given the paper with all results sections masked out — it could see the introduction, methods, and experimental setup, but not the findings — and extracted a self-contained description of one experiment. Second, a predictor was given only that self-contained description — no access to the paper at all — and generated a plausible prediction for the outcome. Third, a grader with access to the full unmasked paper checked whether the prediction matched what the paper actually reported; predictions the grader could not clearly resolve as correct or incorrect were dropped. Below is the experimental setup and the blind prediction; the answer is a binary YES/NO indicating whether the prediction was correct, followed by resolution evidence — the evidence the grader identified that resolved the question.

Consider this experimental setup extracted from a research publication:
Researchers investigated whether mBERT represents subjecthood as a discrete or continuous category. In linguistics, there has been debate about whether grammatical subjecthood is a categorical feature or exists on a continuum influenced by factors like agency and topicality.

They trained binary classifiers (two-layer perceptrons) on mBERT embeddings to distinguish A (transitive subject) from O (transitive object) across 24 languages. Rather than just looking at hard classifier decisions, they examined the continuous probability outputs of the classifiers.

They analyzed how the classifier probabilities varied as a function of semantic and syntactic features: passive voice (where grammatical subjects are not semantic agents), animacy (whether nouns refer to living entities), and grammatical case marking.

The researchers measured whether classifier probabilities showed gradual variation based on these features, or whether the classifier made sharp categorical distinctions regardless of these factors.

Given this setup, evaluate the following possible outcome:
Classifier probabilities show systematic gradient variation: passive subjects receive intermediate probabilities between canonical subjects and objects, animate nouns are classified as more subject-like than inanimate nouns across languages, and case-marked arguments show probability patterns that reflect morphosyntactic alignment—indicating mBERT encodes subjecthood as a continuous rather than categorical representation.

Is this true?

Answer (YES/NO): YES